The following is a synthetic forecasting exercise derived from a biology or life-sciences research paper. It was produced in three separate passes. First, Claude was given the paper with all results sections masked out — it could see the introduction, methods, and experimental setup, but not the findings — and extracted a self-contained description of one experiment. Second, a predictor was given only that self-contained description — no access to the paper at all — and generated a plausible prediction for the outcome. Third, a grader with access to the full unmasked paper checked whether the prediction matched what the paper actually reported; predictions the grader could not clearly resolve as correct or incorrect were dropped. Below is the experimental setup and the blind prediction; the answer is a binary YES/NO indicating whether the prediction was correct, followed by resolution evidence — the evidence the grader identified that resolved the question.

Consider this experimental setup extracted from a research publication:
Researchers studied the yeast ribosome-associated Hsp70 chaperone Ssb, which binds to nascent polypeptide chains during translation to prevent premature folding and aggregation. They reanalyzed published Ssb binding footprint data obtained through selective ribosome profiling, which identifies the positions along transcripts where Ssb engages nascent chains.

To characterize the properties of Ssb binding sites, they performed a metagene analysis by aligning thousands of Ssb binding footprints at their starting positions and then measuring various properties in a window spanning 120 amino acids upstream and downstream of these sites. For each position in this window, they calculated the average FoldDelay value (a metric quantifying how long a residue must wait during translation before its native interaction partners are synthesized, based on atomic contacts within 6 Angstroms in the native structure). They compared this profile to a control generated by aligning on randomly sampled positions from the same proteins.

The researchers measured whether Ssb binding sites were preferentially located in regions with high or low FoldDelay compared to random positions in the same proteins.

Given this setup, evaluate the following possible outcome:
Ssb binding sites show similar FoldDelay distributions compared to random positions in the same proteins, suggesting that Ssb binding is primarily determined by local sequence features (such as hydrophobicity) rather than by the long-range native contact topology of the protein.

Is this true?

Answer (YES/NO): NO